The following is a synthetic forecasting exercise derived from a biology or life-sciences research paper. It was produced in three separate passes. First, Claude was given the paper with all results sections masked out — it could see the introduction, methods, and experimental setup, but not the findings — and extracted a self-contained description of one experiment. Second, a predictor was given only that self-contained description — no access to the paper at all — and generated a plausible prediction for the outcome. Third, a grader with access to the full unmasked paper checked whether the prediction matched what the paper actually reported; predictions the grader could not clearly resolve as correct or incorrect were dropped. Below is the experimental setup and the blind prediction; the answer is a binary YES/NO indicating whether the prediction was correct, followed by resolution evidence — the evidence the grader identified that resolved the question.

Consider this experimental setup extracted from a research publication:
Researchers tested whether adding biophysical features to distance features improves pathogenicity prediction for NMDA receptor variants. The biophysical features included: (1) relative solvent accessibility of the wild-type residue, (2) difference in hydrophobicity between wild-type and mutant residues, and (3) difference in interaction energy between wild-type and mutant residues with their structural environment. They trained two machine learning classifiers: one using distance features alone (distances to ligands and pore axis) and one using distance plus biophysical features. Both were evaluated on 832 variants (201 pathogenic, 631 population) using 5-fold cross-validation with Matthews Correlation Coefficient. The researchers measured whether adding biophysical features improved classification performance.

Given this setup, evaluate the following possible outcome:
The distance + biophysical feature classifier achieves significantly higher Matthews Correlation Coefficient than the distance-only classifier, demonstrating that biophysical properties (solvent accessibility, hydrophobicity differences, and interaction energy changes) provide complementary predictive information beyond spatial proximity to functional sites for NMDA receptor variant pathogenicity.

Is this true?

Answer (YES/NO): NO